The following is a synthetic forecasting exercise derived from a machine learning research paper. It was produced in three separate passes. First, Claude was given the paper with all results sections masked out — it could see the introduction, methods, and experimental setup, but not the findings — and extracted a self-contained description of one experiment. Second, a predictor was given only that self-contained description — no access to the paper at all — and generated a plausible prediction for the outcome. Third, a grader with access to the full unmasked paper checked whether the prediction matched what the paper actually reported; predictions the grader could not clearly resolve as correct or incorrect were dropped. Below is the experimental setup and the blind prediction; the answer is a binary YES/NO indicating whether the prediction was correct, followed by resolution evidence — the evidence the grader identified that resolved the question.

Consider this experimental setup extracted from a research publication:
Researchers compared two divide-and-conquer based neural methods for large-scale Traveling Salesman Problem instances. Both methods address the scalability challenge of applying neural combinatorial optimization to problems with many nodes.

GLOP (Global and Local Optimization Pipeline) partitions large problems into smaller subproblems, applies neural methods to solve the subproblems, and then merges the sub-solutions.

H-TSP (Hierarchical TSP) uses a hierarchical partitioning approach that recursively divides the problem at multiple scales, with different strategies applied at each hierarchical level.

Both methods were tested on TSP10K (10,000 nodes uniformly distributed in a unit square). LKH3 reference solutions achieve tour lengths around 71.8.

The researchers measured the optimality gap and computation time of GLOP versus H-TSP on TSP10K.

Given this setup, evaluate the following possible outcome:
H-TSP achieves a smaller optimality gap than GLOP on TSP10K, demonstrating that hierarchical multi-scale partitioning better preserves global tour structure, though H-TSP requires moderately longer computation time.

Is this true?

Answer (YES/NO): NO